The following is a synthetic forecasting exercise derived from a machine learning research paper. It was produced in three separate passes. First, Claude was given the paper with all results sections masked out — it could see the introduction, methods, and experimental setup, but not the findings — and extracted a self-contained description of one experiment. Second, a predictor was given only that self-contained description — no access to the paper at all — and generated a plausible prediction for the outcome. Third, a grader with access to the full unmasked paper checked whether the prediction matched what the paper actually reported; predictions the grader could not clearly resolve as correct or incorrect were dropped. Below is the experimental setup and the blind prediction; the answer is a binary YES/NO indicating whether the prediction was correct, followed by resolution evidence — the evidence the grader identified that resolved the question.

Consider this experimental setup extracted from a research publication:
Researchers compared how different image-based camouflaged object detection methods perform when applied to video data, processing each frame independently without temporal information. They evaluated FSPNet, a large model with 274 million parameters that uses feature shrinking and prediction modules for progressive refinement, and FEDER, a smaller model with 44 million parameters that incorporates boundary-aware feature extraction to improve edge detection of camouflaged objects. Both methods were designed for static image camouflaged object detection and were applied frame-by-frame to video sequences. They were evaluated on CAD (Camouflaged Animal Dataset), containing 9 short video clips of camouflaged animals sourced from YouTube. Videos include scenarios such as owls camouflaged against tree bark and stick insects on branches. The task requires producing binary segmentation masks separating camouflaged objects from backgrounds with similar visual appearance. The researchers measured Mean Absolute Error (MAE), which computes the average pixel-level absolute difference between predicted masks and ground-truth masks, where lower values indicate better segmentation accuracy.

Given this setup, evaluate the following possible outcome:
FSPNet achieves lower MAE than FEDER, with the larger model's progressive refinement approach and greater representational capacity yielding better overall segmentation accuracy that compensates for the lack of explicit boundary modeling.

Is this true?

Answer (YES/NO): NO